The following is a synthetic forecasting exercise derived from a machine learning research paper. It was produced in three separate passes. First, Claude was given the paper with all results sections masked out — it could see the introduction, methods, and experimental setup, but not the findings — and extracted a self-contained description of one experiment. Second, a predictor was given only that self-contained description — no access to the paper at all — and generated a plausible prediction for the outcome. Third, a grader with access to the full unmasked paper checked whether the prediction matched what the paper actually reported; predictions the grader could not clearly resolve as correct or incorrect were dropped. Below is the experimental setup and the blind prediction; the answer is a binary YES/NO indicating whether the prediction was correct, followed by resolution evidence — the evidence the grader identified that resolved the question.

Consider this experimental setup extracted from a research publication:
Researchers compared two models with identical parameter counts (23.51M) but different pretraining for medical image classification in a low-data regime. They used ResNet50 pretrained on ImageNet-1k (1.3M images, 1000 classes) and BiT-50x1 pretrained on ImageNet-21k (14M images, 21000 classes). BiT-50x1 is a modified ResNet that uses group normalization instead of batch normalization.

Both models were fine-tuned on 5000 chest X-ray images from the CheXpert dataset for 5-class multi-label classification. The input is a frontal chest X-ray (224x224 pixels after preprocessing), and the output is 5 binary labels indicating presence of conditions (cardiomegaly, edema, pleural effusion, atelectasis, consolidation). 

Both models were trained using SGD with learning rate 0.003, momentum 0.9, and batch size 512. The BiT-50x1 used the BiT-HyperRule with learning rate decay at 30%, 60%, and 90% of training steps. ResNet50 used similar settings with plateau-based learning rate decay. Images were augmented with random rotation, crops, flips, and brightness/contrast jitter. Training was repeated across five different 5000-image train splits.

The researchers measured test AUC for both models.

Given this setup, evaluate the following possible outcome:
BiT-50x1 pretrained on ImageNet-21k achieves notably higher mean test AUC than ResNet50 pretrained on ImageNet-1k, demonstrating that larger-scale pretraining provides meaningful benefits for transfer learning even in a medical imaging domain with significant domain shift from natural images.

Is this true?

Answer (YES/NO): YES